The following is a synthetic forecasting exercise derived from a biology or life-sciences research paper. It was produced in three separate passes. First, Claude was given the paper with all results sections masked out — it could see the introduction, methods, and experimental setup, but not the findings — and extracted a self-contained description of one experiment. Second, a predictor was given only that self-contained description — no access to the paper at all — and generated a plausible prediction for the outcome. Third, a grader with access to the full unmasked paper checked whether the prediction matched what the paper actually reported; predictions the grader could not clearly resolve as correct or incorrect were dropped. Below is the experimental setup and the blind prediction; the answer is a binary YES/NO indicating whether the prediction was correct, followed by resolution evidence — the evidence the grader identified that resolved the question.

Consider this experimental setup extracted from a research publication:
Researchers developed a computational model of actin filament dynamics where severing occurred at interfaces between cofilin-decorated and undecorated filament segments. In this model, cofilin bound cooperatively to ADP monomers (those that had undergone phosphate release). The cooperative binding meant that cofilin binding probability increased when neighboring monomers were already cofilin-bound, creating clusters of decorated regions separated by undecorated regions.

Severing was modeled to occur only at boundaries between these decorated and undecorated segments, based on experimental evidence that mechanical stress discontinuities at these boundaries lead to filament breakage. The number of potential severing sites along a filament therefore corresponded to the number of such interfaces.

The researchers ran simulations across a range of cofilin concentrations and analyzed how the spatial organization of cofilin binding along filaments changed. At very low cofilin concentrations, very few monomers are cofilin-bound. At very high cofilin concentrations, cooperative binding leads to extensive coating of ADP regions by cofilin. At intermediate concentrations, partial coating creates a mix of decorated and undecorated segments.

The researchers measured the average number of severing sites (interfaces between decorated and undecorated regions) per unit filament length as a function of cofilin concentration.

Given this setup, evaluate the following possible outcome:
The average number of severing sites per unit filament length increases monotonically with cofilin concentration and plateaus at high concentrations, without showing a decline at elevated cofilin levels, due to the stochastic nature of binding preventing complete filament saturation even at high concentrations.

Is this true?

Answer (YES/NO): NO